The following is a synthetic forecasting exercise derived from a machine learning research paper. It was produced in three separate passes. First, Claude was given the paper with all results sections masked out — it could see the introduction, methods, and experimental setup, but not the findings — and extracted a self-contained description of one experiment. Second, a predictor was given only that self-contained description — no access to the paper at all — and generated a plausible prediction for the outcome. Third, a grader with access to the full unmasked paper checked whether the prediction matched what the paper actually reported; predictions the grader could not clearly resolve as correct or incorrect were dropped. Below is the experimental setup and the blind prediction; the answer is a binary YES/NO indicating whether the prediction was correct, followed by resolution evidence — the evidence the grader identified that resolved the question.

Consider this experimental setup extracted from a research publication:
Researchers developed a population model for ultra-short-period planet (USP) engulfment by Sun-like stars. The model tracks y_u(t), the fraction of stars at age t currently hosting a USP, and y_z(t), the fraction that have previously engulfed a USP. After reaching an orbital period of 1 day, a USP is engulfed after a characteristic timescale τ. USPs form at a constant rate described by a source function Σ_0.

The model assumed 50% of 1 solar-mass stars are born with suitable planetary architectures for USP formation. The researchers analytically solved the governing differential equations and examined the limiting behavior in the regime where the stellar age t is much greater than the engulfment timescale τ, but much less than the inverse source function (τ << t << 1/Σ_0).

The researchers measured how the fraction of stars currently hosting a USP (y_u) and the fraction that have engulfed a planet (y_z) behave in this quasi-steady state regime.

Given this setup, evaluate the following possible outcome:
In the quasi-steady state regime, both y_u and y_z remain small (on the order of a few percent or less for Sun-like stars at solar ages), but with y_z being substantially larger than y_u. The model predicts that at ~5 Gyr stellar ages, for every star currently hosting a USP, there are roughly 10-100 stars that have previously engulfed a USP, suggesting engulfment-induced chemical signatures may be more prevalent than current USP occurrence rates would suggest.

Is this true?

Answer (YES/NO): NO